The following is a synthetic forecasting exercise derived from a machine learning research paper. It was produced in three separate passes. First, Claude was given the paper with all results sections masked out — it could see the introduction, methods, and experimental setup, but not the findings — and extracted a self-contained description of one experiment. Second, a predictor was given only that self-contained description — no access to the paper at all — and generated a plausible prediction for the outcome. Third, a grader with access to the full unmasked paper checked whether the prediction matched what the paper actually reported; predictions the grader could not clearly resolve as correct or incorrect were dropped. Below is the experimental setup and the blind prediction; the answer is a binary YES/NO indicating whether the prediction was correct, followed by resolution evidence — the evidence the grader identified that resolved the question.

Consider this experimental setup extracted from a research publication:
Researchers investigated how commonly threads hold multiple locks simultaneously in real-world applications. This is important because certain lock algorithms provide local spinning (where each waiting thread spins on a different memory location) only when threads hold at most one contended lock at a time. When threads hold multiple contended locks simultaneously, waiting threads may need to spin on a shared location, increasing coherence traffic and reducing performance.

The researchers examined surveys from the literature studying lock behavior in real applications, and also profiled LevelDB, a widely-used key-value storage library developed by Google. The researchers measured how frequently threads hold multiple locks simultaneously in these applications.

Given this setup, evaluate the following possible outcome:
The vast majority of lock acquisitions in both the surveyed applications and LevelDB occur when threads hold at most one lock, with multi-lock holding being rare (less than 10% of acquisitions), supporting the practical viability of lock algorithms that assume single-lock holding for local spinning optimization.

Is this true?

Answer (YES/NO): YES